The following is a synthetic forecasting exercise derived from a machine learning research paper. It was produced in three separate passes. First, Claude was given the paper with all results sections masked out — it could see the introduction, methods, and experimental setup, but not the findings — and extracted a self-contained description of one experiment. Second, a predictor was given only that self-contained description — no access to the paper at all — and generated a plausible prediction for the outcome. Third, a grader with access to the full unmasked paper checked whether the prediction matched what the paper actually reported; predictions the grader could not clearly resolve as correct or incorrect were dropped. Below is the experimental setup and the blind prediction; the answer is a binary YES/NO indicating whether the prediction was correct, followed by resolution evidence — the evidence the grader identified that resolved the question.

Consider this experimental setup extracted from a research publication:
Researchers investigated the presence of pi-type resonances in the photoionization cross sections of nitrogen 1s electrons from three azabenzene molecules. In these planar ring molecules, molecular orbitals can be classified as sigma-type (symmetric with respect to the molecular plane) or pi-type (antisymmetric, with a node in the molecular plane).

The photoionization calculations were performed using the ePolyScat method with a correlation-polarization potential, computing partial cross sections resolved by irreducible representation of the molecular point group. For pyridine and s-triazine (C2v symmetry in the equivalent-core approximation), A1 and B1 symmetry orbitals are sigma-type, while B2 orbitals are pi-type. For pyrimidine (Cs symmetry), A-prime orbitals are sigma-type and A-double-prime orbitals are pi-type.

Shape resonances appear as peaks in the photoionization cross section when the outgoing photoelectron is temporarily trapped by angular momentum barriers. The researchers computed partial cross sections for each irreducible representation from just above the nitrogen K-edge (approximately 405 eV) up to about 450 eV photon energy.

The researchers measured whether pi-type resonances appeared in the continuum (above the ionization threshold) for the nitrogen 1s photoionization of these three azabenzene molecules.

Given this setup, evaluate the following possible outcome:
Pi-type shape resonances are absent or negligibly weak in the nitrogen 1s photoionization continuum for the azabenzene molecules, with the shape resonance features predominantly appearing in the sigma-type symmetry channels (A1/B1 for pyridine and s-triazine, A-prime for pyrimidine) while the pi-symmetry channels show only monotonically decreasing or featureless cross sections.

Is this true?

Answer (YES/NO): YES